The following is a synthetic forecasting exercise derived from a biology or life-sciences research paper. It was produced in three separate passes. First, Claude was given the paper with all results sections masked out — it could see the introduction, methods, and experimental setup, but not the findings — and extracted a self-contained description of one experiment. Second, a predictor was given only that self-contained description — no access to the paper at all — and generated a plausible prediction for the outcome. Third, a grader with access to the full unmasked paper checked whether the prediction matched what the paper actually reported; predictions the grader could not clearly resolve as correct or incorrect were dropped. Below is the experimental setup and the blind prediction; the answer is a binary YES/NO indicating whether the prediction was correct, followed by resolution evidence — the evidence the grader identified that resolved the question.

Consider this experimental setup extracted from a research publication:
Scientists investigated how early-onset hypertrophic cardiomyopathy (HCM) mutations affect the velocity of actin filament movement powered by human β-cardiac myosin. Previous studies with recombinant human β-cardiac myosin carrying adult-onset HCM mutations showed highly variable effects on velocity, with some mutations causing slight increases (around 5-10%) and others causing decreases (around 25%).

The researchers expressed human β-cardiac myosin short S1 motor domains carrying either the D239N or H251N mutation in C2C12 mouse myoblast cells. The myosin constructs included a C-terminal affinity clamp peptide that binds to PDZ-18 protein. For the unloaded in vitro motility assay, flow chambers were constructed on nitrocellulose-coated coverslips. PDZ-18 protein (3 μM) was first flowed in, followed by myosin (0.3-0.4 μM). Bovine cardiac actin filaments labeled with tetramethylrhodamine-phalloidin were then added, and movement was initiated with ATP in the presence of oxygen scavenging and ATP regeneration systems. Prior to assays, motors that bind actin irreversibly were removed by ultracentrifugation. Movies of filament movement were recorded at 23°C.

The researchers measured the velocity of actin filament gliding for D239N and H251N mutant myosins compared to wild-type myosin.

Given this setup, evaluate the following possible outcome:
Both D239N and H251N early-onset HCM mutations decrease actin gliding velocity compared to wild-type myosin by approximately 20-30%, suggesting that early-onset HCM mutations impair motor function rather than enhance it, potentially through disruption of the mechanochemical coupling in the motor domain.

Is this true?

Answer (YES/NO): NO